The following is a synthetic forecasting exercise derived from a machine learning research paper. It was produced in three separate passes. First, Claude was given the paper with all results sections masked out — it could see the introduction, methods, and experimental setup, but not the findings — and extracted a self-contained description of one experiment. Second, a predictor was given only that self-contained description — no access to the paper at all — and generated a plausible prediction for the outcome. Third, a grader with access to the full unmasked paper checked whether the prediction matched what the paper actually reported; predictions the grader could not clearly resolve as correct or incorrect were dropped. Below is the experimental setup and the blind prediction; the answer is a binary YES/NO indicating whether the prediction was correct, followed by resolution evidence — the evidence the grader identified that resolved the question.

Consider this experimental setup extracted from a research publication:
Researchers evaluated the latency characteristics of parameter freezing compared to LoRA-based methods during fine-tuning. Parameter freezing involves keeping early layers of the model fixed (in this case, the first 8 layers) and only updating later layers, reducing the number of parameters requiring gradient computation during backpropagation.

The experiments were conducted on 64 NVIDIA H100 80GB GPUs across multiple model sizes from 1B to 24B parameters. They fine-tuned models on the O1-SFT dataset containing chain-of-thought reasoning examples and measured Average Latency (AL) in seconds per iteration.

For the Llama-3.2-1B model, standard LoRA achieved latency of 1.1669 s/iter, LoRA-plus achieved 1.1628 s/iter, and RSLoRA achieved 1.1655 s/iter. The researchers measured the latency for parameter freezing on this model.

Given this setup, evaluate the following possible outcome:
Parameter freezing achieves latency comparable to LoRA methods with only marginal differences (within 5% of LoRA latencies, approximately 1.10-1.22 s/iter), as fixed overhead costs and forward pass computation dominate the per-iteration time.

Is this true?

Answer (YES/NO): NO